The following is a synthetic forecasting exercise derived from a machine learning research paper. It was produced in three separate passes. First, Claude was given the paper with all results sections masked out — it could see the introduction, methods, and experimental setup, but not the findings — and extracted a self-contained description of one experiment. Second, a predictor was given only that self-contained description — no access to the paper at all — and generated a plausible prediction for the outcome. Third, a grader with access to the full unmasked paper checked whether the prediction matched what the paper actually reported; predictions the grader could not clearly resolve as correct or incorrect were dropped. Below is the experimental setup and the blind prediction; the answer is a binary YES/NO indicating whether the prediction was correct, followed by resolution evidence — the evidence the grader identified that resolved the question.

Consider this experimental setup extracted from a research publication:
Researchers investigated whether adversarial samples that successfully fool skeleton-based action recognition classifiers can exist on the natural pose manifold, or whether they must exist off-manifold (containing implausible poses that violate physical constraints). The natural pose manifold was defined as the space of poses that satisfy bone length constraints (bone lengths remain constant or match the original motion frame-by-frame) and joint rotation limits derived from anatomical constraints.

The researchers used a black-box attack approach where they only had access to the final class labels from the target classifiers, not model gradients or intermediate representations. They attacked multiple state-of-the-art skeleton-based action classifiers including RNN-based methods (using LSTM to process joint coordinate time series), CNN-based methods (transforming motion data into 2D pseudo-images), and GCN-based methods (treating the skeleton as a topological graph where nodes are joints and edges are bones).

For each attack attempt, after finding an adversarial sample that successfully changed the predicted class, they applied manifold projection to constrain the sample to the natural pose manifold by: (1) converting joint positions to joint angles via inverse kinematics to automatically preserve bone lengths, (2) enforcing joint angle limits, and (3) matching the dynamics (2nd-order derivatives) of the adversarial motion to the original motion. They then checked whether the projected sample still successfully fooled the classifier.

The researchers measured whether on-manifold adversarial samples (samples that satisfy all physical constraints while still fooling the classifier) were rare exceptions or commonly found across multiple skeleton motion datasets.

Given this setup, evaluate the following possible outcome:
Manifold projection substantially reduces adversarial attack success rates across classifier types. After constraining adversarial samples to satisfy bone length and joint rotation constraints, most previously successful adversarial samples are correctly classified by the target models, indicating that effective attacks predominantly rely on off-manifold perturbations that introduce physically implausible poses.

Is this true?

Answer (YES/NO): NO